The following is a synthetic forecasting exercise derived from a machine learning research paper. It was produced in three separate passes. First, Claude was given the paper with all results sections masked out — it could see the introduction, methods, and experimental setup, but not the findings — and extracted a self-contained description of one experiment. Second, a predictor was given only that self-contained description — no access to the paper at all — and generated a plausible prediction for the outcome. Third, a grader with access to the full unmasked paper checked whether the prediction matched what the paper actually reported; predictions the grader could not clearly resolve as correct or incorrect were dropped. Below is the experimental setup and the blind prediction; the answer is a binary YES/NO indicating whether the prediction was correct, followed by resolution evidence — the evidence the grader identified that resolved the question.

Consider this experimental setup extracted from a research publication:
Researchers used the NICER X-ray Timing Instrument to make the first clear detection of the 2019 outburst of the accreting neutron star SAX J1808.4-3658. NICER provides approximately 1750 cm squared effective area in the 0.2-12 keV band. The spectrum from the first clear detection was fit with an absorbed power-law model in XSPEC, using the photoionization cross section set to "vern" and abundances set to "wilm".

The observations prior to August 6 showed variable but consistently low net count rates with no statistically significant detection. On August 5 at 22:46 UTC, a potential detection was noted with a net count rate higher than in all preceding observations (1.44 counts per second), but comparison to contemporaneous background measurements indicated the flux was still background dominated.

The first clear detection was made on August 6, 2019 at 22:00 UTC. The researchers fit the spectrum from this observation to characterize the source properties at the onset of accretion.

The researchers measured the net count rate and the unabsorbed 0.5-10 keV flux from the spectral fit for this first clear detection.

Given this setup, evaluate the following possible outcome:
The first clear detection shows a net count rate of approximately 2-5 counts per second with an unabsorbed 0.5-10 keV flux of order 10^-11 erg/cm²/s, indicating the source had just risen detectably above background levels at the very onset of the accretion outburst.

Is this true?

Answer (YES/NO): NO